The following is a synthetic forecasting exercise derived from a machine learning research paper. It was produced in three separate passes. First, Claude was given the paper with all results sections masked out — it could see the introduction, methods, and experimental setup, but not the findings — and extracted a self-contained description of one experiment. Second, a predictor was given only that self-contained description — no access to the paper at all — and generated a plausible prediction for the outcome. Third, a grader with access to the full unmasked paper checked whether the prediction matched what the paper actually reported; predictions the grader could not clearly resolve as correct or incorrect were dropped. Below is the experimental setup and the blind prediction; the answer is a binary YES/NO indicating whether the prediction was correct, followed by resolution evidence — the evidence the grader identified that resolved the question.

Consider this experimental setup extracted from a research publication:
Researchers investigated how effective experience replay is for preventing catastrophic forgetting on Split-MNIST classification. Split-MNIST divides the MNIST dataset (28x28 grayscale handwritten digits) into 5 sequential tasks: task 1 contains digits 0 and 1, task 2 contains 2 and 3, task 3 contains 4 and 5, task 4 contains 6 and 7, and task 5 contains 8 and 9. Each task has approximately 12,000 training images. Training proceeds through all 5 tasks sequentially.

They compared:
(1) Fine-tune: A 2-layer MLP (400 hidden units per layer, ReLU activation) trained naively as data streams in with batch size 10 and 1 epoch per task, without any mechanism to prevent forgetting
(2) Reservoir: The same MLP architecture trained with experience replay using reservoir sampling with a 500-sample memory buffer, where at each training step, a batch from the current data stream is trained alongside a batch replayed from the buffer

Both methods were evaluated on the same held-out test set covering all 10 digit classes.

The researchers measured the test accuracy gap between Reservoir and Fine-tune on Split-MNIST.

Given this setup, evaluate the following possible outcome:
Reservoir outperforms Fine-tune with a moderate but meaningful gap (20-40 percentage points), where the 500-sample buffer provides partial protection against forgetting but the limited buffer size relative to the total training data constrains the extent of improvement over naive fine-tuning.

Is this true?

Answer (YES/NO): NO